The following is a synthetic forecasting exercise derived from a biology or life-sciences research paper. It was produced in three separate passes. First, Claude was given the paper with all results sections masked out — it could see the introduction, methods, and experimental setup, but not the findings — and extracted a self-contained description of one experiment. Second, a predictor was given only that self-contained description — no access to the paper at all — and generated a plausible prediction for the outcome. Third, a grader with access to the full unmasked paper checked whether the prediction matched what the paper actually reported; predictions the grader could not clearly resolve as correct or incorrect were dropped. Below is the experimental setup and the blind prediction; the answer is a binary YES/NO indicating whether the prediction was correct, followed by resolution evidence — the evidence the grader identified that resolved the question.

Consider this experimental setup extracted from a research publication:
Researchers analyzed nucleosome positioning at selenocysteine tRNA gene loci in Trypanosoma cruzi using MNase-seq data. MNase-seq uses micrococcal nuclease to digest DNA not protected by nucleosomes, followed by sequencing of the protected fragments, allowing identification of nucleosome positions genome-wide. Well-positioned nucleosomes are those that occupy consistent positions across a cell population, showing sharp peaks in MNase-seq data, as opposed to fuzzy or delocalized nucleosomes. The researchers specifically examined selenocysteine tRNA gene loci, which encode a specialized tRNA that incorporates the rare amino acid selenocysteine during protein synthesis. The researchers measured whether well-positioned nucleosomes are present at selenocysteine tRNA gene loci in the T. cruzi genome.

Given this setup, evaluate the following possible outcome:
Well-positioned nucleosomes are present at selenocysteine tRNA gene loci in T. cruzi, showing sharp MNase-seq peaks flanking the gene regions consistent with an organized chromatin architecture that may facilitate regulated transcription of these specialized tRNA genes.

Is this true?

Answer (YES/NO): NO